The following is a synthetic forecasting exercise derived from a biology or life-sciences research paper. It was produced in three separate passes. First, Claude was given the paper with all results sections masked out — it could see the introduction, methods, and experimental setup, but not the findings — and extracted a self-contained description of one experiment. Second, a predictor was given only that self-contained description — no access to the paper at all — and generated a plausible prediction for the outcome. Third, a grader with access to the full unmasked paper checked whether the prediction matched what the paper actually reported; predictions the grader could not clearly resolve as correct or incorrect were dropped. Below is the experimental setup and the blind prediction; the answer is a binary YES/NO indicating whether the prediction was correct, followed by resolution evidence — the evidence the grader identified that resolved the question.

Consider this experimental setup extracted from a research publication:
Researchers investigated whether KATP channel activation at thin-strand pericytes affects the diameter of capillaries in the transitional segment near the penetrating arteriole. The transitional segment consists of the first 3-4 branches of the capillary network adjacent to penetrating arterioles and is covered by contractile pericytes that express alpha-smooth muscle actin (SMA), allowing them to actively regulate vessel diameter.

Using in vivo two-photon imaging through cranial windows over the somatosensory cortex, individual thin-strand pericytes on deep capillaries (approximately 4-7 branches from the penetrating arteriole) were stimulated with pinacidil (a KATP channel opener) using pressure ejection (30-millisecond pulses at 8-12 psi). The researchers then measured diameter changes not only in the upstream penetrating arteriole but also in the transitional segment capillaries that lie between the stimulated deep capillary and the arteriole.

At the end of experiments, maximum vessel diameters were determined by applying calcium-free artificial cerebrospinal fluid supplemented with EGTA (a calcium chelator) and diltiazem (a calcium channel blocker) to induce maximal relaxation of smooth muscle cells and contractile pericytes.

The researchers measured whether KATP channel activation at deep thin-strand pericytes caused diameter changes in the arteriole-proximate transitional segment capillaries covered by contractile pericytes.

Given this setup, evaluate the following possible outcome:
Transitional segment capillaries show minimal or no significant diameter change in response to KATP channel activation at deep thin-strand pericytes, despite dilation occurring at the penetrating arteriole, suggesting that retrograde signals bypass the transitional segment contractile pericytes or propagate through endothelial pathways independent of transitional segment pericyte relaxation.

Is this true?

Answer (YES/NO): NO